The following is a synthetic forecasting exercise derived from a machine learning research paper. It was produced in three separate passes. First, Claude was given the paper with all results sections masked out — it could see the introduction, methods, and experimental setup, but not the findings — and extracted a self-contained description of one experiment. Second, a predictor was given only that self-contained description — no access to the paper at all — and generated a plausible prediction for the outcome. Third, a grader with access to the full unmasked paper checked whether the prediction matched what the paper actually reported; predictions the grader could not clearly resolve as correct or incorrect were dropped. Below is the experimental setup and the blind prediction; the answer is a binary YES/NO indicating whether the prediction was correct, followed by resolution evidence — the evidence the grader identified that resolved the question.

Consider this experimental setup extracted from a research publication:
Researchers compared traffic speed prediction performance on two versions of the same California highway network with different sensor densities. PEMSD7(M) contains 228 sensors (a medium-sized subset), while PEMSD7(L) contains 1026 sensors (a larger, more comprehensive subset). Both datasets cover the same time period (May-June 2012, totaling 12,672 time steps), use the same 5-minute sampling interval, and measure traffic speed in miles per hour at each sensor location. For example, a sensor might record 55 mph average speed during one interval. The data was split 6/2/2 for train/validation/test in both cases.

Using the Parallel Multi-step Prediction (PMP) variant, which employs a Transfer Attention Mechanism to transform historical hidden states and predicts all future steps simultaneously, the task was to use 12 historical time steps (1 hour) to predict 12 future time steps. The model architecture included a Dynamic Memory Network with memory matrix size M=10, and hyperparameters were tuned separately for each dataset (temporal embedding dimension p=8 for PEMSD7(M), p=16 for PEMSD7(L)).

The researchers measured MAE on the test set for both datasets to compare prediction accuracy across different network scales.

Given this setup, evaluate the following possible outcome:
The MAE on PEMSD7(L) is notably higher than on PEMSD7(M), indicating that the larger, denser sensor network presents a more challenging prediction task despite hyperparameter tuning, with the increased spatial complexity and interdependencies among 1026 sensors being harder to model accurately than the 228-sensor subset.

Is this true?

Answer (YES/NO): NO